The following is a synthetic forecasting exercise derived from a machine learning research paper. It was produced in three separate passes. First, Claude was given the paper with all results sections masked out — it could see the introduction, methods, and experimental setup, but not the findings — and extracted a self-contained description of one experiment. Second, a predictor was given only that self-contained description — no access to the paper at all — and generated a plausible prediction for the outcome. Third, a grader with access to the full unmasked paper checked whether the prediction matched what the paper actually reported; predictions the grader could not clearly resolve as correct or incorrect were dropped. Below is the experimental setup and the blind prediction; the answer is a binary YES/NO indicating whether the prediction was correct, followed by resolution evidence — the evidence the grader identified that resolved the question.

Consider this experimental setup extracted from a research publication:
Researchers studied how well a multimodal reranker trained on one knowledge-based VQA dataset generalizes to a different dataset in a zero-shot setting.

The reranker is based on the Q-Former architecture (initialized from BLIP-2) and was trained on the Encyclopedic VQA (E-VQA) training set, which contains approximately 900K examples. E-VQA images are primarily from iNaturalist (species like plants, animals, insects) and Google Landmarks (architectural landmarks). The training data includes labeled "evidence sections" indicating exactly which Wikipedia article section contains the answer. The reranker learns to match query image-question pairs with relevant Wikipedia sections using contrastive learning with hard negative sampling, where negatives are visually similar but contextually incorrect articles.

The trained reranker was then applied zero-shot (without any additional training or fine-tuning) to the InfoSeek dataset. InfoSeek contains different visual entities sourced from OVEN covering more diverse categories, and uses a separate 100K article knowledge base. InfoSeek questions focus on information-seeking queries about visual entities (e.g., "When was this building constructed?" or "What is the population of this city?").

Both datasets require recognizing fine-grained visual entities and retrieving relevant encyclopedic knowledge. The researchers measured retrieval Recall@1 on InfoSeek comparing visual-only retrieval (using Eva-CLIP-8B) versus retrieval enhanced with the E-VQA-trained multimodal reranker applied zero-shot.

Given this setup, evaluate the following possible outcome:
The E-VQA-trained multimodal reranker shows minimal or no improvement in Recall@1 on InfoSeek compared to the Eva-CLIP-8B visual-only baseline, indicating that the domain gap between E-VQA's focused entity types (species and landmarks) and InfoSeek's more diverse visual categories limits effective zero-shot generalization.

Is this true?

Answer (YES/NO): NO